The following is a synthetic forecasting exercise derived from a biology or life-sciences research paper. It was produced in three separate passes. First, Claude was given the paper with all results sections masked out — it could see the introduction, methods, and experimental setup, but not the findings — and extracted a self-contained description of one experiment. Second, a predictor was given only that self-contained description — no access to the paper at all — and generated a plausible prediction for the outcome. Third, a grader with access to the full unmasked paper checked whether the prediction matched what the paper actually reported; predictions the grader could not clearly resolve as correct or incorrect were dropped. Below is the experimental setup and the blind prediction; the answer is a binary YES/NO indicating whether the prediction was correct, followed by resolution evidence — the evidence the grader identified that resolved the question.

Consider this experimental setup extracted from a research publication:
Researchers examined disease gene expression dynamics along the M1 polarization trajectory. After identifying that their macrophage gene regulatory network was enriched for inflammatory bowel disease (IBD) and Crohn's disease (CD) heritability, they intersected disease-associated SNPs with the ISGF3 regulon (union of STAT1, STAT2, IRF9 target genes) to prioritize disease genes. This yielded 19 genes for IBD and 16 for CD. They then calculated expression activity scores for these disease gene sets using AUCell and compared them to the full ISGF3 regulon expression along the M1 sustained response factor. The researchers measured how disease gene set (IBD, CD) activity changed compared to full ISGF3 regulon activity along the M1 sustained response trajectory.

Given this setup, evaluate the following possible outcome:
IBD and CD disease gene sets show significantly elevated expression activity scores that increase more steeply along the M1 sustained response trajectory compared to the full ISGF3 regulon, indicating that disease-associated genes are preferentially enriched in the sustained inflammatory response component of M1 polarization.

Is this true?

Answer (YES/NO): YES